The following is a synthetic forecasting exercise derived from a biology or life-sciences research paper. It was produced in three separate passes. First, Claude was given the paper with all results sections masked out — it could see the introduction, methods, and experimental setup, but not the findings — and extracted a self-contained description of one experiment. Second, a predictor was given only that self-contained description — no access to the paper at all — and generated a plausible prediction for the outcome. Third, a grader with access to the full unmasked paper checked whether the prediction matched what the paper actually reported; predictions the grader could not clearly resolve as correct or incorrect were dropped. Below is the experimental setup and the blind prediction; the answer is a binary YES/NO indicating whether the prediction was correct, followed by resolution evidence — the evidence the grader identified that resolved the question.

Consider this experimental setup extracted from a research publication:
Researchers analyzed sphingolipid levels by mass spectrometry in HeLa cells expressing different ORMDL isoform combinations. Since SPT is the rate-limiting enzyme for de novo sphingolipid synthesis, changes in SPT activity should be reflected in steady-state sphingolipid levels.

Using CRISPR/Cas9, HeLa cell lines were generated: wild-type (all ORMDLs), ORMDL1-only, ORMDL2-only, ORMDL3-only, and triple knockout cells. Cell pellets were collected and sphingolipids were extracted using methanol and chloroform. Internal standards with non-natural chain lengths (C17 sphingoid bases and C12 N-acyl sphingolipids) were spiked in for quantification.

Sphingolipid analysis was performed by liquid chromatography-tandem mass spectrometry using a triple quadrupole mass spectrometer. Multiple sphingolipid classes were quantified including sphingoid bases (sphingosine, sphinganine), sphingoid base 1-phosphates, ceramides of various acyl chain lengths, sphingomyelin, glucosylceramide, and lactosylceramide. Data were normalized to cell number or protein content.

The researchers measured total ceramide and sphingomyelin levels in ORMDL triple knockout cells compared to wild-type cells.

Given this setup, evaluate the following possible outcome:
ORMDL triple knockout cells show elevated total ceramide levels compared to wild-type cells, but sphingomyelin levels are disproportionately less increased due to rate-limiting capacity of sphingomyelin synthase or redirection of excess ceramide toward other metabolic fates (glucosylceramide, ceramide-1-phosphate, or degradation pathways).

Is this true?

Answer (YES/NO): YES